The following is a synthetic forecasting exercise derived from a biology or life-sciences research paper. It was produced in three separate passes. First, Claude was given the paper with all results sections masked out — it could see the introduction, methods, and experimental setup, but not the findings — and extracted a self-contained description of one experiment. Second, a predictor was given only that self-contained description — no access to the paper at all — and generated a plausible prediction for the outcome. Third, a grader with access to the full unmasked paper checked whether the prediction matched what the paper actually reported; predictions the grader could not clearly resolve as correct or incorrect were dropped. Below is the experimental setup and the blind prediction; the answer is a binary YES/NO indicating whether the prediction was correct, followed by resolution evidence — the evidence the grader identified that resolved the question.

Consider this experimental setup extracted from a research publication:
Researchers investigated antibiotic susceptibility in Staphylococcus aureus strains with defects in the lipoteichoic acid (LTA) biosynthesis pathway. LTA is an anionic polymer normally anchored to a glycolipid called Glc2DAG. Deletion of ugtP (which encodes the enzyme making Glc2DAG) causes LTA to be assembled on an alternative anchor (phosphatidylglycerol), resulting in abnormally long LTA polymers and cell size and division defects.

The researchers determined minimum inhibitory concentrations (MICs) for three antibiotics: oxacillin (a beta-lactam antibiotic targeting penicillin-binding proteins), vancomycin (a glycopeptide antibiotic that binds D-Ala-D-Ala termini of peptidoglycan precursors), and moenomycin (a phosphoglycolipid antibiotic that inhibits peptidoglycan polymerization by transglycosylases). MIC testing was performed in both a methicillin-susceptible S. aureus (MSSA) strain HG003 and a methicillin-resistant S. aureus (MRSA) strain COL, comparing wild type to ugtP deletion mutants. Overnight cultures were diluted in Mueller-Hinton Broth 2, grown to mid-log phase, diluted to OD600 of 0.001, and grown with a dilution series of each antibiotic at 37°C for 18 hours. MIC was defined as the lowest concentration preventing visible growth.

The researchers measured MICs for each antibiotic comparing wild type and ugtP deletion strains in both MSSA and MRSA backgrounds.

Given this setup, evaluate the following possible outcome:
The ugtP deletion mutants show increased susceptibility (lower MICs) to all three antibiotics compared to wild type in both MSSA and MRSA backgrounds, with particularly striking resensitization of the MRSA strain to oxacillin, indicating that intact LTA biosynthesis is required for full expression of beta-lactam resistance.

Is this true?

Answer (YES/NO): NO